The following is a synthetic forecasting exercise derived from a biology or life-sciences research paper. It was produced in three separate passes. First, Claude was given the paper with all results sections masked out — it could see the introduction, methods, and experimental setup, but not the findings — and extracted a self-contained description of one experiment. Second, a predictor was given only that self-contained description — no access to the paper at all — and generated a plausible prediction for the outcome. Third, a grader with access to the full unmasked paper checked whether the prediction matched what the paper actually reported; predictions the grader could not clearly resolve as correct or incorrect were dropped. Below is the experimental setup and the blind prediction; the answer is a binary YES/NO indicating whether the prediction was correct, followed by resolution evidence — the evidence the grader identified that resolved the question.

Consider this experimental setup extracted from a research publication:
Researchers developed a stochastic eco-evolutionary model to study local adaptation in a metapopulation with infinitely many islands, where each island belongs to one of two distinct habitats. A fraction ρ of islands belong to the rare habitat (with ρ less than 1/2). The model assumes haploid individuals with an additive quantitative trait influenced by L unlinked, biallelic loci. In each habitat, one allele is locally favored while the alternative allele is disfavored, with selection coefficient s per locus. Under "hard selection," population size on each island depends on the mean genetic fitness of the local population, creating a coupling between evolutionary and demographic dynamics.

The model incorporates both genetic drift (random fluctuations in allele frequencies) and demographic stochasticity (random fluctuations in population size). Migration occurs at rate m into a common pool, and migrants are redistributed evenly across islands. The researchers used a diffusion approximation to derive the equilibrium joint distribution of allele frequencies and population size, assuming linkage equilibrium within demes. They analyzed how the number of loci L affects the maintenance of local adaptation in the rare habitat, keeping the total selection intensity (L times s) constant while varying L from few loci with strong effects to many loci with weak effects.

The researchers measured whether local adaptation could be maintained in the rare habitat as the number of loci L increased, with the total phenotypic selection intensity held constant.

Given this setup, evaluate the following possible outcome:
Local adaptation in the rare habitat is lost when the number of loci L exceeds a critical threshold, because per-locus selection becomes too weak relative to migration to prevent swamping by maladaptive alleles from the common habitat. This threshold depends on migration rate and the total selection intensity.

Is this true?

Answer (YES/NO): YES